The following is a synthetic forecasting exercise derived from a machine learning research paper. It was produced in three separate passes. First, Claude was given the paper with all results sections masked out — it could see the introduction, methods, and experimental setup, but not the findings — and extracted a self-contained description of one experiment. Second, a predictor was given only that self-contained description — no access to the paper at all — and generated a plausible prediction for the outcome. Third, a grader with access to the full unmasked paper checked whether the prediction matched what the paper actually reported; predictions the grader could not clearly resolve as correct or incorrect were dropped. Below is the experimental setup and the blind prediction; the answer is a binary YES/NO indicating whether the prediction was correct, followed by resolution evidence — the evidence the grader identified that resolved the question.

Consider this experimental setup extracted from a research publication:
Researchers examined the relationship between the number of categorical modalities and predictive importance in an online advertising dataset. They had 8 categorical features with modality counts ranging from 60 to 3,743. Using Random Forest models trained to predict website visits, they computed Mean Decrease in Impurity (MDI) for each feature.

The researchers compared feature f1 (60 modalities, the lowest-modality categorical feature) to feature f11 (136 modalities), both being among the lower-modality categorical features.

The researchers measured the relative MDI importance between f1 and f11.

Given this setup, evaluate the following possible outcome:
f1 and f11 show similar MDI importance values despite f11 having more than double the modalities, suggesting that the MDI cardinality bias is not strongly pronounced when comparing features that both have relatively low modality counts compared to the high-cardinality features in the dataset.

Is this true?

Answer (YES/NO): NO